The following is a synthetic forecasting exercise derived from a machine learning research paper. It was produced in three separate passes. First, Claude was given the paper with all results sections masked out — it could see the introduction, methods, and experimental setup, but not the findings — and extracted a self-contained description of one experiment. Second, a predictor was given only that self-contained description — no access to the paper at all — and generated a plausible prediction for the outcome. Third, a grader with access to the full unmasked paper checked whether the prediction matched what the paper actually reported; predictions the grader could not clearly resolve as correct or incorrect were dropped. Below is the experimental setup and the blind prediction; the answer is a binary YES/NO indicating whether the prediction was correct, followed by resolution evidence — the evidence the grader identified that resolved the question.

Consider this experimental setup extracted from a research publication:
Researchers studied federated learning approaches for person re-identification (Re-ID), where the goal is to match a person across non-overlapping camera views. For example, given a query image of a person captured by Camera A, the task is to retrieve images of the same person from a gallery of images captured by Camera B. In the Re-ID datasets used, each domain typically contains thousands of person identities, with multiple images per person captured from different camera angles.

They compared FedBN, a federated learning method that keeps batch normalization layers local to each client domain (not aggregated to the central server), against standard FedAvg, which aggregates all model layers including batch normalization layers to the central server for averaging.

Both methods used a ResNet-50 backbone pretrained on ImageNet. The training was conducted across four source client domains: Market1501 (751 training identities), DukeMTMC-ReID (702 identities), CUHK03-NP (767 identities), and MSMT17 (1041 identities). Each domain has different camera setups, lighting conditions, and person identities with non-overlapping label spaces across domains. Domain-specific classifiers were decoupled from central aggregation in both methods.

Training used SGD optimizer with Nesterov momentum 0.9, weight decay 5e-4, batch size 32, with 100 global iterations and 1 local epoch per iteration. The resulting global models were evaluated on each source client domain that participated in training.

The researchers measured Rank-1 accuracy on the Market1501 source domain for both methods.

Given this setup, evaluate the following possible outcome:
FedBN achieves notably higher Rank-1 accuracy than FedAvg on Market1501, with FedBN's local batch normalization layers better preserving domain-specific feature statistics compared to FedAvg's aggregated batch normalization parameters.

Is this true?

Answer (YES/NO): YES